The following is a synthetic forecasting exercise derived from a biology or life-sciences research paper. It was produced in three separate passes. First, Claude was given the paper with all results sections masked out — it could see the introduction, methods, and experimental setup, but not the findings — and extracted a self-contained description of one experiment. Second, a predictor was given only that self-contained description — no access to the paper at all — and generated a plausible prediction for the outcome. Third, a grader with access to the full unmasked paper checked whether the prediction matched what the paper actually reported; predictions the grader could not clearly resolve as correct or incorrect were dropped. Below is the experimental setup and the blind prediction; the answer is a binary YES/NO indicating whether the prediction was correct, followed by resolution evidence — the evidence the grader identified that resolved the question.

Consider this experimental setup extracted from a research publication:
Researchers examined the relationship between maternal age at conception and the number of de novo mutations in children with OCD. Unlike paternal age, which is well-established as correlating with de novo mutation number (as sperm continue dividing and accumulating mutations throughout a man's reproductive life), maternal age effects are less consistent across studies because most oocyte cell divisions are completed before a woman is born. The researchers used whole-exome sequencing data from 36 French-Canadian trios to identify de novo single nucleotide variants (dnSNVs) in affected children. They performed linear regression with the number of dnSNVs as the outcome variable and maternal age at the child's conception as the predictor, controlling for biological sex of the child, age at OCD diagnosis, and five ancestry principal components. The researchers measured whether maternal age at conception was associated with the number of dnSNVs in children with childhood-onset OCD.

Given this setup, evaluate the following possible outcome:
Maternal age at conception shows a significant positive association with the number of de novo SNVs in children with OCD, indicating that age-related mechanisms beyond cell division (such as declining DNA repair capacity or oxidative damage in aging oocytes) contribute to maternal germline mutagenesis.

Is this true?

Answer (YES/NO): NO